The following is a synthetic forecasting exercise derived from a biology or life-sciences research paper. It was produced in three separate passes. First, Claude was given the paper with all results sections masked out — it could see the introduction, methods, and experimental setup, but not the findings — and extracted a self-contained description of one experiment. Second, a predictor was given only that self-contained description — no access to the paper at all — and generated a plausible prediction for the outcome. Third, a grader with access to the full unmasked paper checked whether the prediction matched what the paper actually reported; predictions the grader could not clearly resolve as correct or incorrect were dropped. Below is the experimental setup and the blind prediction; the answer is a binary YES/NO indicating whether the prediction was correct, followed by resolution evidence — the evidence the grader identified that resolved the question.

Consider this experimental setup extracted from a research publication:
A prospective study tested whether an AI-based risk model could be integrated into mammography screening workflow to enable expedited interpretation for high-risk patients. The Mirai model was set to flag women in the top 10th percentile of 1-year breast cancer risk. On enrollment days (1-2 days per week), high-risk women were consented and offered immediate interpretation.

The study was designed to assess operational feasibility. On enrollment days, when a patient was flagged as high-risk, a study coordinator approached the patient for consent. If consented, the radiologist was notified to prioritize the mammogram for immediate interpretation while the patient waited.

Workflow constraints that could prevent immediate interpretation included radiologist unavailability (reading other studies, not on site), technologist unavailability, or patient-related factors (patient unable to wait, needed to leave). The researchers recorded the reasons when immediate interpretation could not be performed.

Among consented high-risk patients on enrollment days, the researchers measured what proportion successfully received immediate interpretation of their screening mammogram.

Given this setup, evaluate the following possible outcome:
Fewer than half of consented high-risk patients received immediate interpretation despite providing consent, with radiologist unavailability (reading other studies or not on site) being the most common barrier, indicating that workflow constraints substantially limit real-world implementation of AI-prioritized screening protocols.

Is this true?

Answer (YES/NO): NO